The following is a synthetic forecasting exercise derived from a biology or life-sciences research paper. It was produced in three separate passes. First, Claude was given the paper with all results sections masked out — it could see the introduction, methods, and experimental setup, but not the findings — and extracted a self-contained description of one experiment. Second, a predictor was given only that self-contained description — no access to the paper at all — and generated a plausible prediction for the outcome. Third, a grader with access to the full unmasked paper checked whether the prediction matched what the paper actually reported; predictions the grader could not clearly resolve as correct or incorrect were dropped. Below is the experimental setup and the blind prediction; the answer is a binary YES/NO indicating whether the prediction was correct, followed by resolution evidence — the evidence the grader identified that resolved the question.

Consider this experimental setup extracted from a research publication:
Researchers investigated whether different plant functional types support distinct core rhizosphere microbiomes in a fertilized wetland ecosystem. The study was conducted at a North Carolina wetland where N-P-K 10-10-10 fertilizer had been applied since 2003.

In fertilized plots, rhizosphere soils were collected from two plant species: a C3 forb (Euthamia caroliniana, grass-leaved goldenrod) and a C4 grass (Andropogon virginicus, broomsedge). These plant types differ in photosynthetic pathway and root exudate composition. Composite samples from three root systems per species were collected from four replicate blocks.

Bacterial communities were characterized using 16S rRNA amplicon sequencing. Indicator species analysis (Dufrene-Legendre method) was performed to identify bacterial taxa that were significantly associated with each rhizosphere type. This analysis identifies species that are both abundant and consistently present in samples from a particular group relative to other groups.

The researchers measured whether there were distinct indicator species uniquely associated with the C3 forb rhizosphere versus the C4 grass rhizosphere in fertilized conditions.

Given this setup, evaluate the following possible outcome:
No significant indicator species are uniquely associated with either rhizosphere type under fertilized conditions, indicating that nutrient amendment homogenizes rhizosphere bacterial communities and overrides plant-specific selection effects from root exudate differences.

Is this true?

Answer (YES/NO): NO